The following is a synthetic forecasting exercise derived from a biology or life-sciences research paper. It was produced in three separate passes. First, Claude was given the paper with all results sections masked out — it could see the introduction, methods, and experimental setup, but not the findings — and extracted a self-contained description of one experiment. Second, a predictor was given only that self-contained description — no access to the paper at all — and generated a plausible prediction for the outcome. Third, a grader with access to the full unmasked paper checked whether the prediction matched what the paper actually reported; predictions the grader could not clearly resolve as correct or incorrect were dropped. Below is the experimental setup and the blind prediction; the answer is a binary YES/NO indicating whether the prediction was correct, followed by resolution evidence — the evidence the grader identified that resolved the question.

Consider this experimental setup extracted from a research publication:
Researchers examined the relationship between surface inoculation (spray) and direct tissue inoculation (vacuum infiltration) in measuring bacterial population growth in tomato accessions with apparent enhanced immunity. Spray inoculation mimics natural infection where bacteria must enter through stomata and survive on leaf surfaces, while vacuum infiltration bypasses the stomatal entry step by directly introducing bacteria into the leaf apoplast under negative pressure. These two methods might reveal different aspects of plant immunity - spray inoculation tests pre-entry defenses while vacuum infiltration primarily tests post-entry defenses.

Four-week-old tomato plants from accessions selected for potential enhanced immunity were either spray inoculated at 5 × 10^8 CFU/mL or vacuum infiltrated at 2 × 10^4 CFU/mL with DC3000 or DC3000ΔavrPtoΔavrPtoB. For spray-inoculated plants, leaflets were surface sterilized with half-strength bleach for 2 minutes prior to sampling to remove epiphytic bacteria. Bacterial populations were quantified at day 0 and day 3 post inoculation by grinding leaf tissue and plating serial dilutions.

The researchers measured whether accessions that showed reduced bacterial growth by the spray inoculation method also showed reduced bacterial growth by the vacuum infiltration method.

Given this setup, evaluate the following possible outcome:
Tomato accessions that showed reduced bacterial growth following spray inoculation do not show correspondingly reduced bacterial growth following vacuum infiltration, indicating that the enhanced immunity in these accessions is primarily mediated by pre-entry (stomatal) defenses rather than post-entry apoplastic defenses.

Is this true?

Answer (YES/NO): NO